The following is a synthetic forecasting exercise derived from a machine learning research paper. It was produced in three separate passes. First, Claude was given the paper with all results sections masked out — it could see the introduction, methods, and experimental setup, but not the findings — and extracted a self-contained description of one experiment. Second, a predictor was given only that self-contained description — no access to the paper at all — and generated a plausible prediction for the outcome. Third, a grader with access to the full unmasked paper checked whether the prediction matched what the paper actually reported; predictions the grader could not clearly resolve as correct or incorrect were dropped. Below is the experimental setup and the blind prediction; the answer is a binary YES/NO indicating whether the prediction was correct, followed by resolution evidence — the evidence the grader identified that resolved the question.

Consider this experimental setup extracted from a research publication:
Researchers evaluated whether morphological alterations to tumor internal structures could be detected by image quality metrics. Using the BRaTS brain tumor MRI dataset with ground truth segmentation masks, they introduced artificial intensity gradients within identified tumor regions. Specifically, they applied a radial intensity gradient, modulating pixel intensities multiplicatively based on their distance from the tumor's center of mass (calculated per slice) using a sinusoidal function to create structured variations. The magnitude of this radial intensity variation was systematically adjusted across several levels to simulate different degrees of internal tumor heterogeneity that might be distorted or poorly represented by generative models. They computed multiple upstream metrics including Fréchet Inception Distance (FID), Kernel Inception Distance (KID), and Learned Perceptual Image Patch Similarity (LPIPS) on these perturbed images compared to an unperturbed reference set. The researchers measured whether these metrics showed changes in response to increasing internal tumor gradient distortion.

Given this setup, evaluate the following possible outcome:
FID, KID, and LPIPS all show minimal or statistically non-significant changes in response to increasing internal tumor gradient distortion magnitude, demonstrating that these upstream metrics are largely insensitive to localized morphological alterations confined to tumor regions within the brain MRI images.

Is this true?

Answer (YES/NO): YES